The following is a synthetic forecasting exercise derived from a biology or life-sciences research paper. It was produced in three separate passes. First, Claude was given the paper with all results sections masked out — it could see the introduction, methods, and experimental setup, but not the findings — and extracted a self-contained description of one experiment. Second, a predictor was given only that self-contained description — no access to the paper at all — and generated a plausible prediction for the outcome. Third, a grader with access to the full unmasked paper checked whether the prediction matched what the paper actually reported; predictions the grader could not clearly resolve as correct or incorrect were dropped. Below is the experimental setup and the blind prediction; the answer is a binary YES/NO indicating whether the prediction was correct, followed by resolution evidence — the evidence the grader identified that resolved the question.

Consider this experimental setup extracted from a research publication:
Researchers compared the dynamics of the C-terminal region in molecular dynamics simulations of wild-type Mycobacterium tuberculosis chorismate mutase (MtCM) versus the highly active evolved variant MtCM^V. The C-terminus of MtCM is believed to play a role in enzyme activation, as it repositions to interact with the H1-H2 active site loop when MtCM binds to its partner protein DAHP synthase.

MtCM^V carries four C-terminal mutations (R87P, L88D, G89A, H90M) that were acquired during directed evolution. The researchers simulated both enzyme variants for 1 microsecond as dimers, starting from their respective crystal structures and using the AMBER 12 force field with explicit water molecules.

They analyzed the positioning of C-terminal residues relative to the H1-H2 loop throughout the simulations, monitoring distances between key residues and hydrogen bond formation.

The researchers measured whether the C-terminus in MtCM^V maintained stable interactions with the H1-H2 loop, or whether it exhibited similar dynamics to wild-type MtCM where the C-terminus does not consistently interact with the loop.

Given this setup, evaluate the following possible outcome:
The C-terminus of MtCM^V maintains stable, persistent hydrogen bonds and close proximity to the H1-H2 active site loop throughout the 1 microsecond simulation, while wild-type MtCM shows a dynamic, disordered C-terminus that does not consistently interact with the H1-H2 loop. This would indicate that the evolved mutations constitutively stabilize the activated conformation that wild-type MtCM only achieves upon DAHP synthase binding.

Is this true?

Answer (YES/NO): YES